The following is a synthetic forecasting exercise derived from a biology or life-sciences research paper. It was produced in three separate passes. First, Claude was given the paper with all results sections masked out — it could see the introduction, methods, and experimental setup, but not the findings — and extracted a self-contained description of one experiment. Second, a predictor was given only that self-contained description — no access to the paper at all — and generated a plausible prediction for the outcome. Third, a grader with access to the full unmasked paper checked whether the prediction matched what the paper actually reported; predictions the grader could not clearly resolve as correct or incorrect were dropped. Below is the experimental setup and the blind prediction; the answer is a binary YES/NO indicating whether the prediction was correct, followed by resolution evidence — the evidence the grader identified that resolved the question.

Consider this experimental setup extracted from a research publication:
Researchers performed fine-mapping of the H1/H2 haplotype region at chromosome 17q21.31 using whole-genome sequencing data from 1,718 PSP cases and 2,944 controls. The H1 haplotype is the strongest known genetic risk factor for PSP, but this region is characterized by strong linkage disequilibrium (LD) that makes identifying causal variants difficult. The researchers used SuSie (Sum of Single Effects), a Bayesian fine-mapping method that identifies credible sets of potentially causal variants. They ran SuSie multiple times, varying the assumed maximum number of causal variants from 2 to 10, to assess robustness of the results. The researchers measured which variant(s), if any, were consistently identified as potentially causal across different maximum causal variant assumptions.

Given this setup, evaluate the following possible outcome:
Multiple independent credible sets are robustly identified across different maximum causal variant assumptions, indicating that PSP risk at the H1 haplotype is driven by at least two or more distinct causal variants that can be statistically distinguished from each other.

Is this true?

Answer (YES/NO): NO